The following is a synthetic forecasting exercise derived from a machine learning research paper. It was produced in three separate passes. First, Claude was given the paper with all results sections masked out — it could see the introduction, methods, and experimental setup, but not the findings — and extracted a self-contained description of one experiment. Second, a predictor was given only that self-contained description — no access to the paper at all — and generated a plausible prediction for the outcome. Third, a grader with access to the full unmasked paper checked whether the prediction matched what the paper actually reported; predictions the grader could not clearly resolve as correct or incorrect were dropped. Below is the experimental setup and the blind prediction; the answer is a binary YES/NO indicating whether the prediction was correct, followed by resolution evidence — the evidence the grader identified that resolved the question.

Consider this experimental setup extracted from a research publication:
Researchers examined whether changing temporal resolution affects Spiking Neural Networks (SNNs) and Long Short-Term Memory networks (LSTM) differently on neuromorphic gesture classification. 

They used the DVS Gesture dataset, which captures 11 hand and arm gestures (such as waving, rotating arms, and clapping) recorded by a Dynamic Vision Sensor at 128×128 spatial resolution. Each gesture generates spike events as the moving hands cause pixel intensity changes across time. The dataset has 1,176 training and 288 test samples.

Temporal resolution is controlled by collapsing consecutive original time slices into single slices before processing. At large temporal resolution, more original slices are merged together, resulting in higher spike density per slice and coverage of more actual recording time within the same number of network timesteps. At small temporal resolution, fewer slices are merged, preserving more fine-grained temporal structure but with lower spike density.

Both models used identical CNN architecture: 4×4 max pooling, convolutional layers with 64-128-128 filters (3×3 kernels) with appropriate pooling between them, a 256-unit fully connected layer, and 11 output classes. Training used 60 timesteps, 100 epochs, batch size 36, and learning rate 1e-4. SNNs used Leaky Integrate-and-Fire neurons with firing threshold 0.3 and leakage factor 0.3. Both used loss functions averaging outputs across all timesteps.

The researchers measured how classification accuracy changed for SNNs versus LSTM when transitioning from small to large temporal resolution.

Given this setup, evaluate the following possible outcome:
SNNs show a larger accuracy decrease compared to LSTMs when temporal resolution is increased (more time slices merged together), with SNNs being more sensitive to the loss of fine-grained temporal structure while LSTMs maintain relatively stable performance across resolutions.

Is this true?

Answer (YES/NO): NO